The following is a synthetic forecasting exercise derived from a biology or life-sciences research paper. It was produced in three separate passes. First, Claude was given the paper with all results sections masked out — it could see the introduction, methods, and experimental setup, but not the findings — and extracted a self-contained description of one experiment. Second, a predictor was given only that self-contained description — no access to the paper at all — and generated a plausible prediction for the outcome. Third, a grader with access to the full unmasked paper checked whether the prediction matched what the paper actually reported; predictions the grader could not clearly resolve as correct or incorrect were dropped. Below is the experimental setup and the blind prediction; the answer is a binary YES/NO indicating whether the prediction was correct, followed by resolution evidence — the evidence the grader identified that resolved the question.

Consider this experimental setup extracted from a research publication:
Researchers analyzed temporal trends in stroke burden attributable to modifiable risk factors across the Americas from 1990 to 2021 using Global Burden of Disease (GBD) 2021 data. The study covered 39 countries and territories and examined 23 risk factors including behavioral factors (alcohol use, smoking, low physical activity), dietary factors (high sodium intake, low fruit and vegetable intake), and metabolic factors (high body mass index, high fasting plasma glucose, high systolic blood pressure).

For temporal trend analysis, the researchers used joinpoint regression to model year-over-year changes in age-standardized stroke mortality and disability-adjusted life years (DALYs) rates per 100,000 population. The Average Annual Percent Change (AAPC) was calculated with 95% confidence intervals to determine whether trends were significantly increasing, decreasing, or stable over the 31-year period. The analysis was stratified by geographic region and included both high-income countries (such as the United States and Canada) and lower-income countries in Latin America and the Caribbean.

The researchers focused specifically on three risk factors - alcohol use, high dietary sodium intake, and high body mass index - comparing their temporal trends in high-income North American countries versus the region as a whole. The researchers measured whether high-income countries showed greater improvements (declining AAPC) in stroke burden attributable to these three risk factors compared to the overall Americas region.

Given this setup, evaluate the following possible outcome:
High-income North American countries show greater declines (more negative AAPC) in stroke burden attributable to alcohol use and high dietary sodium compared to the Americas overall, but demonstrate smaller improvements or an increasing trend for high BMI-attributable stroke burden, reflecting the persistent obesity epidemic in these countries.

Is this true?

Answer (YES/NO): NO